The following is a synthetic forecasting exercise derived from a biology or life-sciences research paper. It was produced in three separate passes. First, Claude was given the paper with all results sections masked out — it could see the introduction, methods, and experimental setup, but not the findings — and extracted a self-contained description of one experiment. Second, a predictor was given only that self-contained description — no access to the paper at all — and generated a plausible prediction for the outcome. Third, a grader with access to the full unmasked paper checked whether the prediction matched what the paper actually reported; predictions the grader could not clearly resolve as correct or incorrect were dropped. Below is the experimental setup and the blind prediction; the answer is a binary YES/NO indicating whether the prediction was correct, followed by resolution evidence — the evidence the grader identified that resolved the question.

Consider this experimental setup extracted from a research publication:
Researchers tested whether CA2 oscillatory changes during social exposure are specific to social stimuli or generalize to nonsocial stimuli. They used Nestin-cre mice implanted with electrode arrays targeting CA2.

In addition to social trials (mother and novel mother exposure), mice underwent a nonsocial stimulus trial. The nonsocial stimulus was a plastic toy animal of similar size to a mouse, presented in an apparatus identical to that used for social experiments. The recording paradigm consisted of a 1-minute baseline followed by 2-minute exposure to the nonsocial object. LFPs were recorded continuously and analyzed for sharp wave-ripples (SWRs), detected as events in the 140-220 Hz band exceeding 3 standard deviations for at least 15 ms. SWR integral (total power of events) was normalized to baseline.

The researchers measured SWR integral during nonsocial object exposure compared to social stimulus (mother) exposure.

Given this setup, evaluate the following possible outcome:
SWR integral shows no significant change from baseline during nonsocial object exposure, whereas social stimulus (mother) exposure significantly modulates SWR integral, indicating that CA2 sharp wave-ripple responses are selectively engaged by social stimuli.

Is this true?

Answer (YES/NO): NO